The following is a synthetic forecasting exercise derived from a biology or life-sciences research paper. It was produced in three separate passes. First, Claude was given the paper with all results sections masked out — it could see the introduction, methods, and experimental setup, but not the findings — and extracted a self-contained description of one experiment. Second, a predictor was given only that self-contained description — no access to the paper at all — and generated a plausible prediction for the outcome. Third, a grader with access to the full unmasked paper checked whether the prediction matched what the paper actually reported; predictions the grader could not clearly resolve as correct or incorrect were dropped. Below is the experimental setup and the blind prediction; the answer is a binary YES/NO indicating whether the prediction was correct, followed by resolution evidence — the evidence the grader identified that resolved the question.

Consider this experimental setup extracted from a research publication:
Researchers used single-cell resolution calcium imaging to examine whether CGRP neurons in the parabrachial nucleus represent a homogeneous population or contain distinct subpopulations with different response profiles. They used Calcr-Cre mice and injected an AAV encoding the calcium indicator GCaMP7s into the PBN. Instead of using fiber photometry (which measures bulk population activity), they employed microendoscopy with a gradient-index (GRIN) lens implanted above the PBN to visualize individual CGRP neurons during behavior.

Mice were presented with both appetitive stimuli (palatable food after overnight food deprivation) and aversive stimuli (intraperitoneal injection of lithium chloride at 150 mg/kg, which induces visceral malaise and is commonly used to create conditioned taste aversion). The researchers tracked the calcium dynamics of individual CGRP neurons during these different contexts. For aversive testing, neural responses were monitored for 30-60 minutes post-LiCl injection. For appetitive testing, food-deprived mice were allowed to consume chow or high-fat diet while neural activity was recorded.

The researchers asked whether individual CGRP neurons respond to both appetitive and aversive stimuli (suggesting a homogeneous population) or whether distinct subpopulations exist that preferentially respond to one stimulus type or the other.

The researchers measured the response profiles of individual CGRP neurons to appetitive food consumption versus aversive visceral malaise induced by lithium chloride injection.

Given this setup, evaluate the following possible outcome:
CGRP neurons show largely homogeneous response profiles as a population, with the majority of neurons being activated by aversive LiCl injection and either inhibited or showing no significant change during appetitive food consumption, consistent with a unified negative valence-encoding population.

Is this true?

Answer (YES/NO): NO